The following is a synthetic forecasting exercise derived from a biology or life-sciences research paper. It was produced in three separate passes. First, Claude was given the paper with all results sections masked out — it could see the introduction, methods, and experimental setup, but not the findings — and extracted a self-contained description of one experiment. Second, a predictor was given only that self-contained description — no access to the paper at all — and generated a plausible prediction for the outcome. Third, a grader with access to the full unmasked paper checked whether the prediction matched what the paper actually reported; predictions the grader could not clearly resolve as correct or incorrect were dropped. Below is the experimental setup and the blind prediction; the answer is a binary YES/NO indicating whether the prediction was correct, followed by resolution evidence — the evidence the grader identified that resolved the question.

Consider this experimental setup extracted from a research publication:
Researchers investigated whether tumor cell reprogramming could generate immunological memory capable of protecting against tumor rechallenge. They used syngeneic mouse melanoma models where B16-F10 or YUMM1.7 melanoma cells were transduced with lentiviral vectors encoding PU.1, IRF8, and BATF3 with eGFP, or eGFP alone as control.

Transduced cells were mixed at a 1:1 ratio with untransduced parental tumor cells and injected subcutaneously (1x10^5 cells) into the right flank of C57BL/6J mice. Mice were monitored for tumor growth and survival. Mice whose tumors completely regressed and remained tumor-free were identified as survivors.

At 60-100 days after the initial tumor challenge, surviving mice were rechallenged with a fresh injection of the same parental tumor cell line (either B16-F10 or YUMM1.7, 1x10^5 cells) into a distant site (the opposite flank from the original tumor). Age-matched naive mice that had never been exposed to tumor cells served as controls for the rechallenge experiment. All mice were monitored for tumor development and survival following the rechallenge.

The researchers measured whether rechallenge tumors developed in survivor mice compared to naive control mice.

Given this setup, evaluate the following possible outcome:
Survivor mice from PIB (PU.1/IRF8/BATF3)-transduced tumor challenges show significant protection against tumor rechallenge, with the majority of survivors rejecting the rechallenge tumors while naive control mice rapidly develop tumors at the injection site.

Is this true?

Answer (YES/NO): YES